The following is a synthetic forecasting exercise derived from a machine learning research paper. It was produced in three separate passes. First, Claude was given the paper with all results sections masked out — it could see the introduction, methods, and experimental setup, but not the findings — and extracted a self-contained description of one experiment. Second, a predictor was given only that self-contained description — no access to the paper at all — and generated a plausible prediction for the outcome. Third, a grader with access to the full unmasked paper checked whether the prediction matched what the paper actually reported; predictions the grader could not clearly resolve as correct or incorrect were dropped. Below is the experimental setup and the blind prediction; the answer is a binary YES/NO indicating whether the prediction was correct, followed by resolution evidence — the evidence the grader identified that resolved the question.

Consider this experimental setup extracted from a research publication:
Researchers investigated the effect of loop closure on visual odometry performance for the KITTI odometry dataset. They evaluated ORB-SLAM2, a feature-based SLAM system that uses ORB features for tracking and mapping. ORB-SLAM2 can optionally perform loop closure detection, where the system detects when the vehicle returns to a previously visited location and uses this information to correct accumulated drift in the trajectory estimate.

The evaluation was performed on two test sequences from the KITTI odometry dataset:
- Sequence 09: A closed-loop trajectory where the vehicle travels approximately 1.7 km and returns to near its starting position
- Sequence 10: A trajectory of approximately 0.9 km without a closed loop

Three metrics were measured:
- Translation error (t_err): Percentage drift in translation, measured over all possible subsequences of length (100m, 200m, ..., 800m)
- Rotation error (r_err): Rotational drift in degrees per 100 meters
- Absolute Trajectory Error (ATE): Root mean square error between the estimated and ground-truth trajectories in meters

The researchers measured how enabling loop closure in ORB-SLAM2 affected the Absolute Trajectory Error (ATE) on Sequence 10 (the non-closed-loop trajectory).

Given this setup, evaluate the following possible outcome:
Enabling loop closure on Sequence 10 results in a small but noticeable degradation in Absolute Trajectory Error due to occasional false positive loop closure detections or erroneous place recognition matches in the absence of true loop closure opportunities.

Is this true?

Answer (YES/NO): YES